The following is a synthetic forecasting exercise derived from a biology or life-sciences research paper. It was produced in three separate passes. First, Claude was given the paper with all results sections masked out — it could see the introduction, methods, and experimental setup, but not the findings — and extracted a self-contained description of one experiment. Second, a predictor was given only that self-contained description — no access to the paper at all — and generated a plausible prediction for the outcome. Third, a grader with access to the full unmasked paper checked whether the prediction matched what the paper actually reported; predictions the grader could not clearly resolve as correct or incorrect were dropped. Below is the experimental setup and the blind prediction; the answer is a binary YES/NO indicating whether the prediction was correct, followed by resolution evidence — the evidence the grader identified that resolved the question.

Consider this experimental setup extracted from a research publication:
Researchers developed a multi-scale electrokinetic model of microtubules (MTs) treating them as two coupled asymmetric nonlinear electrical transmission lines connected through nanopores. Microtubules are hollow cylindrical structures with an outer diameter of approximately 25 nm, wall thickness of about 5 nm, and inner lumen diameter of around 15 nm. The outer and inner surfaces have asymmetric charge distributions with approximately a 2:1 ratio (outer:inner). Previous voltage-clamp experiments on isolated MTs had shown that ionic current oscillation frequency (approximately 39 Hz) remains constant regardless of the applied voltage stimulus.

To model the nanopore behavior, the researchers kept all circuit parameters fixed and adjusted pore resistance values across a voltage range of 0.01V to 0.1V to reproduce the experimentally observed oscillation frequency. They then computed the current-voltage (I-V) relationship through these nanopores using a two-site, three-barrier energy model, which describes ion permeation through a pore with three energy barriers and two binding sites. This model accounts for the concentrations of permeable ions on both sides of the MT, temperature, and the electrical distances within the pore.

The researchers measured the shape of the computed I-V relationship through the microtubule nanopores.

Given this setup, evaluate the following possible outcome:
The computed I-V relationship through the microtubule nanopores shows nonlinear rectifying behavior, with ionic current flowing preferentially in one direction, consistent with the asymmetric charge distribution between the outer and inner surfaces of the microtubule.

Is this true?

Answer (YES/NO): YES